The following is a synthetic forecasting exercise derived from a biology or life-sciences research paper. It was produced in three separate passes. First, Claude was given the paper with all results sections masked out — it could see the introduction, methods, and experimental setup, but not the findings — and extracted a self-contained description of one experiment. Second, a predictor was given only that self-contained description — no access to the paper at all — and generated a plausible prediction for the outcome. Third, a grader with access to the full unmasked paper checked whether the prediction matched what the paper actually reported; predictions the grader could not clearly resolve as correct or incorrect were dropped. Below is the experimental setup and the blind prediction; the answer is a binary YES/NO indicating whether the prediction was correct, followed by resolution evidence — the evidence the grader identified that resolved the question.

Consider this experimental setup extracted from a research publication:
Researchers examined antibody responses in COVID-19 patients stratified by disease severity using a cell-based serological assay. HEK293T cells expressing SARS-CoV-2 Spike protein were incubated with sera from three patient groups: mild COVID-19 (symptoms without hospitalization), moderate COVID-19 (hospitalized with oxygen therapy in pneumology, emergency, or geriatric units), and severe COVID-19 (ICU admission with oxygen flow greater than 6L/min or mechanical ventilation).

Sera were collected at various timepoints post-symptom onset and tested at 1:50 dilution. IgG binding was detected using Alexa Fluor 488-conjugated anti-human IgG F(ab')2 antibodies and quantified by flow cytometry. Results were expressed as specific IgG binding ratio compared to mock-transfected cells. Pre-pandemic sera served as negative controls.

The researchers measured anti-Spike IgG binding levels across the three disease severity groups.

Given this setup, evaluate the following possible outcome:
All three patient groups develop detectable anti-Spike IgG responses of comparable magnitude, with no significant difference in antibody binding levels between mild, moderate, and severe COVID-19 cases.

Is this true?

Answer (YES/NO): NO